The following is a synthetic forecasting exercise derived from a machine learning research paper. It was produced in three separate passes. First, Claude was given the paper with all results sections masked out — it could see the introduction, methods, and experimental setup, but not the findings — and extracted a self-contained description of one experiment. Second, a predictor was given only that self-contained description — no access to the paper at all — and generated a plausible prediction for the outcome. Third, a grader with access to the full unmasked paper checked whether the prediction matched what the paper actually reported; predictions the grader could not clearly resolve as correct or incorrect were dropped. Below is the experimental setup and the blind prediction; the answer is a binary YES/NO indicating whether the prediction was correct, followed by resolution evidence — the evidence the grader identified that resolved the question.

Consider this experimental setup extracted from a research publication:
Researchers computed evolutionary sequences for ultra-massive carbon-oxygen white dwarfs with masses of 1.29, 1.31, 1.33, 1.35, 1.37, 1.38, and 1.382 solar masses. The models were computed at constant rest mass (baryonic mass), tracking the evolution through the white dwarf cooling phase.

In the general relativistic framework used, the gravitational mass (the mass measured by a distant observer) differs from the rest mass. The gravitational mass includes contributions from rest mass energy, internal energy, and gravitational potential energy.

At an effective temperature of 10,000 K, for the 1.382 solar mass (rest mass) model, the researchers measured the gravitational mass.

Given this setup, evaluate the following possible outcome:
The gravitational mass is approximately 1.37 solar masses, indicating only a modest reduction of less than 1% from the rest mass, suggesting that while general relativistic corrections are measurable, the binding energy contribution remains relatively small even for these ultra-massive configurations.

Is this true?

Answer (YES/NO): NO